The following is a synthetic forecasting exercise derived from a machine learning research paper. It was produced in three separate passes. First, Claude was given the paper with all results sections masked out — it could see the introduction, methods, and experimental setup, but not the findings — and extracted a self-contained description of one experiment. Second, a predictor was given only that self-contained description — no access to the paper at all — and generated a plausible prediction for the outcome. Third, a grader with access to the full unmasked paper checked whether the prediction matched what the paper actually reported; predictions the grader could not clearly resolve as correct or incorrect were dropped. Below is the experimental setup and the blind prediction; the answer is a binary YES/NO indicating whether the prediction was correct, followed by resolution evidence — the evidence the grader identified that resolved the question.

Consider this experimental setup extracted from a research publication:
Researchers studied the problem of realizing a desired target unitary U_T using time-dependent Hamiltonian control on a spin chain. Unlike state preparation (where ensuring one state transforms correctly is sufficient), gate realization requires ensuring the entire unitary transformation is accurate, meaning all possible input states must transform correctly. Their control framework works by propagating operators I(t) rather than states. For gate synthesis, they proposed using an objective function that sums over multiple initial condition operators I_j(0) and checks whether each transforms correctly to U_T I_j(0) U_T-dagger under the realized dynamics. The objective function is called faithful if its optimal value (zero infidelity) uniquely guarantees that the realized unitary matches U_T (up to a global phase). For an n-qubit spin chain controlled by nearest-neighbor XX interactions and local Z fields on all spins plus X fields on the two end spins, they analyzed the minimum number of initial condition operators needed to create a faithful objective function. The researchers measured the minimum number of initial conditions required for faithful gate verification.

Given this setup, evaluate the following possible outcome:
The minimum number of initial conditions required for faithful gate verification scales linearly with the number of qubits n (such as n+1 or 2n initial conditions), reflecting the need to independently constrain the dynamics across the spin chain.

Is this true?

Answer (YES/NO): YES